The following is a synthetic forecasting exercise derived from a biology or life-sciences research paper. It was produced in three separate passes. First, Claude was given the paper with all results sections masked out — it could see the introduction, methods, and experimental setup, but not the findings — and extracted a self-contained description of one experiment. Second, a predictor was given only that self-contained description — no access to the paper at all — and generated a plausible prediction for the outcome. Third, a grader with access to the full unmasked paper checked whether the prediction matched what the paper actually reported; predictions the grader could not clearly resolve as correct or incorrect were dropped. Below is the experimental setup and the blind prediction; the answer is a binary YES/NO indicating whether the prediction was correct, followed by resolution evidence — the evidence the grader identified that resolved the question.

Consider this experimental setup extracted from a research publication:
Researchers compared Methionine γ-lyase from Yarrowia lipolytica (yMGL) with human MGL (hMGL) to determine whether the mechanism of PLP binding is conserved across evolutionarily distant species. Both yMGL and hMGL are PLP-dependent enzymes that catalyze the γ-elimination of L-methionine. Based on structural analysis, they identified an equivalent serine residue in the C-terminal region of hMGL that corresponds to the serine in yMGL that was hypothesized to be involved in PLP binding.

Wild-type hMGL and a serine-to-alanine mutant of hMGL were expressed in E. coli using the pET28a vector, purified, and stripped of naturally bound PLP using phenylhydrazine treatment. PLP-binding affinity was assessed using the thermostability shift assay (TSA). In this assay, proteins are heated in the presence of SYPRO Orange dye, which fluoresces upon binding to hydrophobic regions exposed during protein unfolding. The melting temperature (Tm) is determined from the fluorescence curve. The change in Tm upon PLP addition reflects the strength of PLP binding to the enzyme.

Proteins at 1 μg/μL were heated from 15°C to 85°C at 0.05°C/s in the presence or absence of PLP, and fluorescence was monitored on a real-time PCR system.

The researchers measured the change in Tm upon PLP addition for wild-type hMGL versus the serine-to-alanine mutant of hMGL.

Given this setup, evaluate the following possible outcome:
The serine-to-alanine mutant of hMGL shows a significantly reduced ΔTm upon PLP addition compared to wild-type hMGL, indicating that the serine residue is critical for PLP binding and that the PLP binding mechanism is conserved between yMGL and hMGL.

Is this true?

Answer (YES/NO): YES